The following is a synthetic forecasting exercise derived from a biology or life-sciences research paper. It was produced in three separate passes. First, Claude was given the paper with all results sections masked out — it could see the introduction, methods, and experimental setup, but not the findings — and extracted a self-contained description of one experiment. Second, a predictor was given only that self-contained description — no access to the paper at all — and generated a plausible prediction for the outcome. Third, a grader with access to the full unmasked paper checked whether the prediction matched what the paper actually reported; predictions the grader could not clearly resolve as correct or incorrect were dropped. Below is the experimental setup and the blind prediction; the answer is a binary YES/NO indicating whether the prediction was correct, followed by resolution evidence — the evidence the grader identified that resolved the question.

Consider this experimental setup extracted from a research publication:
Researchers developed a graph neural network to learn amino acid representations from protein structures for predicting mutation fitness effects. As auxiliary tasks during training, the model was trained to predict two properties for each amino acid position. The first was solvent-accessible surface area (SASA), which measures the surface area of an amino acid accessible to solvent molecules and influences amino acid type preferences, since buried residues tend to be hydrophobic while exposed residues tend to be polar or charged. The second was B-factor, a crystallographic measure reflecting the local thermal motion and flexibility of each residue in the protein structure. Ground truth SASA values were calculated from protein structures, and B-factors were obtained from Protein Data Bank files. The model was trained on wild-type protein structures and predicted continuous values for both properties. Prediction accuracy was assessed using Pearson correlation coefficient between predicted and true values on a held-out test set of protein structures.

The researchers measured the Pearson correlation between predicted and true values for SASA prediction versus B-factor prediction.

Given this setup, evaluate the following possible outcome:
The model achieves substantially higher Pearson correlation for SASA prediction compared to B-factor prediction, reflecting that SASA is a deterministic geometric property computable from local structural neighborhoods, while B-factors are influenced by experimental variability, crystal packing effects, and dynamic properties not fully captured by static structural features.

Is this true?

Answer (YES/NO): NO